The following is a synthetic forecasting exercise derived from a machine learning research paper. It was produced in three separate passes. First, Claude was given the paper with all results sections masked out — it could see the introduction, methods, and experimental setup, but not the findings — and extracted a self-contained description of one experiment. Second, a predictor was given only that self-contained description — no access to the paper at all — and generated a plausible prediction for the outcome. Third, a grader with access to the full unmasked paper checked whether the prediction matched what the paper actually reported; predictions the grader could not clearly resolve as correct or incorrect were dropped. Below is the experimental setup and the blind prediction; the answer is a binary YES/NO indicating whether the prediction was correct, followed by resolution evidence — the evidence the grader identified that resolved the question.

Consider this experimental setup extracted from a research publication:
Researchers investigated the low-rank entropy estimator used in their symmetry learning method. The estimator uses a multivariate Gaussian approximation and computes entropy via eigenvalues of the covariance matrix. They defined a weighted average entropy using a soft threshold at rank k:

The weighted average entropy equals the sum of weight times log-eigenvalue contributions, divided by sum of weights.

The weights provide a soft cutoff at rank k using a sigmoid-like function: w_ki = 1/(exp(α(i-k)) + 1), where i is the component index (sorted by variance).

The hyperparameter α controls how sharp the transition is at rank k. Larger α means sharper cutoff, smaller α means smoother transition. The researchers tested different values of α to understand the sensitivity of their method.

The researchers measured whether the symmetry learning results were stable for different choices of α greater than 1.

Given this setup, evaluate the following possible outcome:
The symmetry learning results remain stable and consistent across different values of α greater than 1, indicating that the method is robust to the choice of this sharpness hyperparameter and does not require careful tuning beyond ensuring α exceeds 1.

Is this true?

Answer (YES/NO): YES